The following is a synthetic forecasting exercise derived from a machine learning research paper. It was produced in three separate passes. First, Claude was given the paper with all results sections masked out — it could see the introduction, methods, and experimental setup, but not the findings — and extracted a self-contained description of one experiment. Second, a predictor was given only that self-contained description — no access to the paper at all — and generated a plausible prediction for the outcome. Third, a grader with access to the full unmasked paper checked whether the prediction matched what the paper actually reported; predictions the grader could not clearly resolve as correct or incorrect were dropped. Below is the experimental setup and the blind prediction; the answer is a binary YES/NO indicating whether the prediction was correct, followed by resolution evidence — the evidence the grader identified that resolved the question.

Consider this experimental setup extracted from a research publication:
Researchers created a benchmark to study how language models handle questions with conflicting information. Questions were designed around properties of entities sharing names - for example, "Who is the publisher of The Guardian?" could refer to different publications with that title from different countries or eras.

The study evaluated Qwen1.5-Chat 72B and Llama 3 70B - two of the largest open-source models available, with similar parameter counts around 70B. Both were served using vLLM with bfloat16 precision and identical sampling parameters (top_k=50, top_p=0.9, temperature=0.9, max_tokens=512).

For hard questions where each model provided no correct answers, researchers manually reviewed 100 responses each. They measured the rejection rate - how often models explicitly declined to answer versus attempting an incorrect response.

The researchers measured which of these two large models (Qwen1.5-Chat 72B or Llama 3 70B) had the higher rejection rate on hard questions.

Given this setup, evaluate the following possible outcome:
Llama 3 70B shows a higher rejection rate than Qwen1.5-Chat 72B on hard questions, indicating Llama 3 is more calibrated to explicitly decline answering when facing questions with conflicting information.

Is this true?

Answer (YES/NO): YES